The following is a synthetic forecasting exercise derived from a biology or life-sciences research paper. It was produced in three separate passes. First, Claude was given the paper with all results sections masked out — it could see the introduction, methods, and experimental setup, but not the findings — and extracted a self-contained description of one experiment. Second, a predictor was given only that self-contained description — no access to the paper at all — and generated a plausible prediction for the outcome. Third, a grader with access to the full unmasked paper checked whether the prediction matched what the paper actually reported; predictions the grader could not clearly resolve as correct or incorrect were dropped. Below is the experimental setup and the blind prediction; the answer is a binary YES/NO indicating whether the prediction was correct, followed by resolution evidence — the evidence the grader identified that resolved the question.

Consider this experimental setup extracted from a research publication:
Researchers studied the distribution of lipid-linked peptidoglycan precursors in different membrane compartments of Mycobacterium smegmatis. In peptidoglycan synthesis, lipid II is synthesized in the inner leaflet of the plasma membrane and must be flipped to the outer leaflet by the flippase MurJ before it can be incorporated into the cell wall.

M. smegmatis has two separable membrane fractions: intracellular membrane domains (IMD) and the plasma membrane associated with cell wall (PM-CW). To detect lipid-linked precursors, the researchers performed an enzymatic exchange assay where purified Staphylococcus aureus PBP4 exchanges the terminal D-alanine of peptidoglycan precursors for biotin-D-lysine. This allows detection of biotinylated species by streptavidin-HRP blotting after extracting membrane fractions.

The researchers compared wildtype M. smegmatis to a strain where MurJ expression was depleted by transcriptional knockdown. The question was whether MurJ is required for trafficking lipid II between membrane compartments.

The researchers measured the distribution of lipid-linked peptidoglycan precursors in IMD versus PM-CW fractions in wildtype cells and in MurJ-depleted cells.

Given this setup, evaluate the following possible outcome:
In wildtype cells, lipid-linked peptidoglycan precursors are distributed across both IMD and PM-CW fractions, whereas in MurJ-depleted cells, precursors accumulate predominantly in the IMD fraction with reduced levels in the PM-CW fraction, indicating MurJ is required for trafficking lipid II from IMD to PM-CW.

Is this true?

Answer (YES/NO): YES